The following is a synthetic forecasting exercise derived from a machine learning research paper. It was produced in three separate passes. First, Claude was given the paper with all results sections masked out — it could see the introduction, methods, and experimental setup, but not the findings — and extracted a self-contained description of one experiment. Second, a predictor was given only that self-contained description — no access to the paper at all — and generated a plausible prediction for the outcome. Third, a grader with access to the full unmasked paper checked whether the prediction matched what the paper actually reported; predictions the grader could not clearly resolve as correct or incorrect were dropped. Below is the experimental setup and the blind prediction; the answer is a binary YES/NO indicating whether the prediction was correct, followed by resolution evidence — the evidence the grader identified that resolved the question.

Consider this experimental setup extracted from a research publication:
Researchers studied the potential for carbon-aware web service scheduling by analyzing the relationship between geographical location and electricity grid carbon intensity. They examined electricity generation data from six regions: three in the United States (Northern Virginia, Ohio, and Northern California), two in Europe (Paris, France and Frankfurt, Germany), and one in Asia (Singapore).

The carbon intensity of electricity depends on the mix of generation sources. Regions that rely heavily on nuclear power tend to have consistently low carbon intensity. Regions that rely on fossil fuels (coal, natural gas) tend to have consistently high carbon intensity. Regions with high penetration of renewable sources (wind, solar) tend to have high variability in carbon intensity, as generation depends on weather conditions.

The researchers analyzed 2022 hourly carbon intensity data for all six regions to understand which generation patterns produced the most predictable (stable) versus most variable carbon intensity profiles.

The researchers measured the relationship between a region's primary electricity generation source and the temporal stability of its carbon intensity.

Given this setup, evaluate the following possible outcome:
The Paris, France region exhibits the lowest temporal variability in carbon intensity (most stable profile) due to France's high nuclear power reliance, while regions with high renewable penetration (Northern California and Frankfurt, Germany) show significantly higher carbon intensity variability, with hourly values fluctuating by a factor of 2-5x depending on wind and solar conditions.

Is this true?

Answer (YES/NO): NO